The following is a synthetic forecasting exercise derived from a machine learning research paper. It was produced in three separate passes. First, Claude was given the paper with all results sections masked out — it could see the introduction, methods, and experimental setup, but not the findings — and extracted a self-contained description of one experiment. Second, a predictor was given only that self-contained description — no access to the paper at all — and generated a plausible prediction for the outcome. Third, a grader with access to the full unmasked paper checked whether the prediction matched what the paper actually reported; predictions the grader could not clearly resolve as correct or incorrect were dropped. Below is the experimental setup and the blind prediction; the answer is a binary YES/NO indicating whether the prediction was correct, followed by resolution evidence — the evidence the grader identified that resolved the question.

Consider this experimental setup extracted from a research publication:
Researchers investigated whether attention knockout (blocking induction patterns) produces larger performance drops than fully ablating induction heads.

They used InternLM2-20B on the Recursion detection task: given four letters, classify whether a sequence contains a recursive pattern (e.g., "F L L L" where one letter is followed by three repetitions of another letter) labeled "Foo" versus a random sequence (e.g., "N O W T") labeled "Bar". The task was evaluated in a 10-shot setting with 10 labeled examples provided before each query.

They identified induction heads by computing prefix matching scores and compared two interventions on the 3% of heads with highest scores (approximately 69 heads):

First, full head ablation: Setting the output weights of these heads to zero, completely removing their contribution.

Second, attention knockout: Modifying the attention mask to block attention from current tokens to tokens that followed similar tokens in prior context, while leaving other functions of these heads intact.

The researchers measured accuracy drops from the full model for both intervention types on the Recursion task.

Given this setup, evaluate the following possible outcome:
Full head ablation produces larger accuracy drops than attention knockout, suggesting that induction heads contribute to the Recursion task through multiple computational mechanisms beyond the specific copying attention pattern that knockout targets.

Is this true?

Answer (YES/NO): NO